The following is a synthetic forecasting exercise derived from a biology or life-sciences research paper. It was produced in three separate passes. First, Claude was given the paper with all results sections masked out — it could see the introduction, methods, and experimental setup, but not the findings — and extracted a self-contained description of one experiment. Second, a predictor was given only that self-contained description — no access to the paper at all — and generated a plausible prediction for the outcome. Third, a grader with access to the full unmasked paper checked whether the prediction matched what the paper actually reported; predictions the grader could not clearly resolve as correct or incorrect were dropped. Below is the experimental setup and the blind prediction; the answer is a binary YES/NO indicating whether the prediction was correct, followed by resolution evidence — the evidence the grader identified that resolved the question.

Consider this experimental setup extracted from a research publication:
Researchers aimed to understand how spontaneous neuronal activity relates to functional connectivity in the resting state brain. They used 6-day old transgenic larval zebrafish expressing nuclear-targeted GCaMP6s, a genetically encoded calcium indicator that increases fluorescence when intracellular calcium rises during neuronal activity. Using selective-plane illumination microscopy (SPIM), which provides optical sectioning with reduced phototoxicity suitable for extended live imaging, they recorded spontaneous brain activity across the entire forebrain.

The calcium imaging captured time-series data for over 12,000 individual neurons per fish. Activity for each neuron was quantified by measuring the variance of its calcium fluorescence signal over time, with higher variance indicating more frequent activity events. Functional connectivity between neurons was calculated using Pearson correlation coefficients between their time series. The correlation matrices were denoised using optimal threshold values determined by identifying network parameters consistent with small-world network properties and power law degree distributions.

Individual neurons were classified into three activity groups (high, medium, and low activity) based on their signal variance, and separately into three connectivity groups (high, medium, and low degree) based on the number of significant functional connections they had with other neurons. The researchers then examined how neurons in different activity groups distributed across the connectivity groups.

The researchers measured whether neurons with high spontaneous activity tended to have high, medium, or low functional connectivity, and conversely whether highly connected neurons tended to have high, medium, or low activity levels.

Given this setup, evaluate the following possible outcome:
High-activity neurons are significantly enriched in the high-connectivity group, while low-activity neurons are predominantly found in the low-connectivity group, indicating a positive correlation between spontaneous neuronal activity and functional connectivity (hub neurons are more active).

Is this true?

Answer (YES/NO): NO